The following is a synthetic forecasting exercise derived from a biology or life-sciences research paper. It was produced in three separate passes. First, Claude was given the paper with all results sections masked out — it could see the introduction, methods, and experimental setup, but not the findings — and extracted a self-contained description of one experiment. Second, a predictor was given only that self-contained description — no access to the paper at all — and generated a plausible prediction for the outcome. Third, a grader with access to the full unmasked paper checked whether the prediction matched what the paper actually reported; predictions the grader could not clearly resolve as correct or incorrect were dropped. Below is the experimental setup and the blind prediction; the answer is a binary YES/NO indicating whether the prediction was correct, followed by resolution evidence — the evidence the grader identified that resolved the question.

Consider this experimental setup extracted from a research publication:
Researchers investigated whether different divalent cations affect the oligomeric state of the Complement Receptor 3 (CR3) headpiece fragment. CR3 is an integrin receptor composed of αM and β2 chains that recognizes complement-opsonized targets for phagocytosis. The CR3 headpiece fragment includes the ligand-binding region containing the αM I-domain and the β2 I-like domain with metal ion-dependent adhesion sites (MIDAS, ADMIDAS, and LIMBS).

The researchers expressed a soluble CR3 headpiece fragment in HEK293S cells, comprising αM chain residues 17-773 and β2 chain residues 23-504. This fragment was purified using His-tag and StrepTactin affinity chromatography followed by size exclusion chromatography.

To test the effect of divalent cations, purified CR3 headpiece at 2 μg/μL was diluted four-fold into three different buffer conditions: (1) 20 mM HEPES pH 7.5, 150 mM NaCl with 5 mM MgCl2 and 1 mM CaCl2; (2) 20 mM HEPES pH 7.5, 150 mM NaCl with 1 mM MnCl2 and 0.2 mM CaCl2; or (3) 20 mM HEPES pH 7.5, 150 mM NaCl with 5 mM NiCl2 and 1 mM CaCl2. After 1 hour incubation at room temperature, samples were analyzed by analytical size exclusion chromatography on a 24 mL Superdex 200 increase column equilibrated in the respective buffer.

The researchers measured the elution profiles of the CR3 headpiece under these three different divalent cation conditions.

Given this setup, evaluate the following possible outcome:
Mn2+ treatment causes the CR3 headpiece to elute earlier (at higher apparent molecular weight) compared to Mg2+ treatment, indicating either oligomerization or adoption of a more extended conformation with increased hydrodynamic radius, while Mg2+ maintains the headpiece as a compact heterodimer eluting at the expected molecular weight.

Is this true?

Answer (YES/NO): YES